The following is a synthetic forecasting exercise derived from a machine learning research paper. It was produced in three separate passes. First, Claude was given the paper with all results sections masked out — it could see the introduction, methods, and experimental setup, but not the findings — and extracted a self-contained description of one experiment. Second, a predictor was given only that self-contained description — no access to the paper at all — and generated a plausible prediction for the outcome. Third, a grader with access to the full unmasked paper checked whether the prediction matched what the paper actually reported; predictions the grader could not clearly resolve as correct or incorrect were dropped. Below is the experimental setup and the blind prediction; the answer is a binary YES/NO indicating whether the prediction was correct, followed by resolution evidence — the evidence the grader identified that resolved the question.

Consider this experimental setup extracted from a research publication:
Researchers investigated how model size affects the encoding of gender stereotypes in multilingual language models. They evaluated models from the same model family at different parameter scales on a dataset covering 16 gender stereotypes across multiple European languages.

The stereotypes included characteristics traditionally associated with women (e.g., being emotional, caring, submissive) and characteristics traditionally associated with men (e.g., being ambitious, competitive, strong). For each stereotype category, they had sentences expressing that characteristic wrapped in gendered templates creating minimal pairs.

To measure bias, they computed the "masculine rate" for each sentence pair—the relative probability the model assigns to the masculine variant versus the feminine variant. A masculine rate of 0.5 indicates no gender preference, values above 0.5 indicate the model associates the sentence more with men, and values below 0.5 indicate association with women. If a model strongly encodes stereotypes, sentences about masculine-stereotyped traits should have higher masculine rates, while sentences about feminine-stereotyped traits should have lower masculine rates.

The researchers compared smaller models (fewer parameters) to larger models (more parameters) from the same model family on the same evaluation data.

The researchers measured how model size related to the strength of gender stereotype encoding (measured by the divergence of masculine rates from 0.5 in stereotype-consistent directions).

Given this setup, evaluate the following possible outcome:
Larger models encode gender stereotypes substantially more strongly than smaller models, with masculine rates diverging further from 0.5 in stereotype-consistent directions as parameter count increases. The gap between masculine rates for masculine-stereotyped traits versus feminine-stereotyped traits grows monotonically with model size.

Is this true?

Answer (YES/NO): YES